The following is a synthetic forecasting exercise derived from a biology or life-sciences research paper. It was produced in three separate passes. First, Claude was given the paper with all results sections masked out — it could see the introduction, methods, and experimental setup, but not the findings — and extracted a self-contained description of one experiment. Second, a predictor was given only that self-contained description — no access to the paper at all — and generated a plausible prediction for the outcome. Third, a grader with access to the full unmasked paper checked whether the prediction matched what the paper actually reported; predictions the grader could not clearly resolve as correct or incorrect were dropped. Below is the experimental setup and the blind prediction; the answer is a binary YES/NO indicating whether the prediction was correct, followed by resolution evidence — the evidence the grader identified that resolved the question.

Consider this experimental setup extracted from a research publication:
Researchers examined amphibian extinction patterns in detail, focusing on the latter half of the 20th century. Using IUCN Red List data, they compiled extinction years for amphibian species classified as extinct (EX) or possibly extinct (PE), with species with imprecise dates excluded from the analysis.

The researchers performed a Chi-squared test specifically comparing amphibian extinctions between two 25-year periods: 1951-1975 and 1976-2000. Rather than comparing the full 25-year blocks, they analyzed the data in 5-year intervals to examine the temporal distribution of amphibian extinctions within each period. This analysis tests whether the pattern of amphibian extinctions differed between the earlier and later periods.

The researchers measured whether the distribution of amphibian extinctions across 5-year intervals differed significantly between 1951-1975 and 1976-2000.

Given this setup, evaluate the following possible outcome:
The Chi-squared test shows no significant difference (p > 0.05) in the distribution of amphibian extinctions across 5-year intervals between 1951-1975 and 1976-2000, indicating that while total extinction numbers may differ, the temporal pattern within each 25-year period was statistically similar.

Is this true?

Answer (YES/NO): NO